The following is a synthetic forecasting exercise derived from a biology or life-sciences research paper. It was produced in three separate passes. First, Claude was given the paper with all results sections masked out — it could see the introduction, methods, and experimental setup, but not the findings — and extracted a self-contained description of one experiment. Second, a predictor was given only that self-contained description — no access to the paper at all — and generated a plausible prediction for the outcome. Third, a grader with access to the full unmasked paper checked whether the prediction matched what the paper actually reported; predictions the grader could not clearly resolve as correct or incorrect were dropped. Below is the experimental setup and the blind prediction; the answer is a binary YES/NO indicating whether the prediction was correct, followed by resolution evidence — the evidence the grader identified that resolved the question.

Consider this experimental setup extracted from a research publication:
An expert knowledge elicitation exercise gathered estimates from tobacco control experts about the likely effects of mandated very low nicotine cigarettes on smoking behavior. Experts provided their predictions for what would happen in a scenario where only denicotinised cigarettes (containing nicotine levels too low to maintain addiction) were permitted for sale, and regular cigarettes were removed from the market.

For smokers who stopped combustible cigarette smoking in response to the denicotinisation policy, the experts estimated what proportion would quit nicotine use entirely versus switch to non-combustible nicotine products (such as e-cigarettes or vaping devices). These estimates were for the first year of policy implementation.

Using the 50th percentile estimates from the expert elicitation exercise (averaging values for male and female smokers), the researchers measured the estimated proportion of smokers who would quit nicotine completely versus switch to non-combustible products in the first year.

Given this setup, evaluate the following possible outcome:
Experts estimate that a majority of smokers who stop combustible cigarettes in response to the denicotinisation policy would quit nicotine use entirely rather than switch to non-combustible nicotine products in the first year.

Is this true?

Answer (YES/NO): NO